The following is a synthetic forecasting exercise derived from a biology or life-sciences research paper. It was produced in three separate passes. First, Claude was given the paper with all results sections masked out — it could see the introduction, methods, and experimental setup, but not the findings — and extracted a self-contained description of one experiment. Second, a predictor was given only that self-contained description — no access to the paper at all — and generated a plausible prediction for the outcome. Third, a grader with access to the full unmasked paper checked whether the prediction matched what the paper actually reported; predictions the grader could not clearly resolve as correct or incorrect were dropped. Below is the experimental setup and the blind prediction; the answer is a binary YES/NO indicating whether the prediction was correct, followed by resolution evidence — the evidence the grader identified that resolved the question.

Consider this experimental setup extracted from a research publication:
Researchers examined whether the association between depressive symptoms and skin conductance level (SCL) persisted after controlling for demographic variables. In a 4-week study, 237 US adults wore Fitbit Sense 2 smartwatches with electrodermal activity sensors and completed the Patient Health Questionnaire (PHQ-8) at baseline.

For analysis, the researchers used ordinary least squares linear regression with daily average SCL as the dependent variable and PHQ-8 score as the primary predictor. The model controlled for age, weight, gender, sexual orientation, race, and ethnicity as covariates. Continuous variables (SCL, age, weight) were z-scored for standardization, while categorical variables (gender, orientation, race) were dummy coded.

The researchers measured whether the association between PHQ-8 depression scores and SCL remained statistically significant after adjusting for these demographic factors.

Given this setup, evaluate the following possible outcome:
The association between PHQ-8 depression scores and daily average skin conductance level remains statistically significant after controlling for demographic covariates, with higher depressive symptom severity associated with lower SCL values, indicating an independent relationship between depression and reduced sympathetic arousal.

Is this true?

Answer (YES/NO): NO